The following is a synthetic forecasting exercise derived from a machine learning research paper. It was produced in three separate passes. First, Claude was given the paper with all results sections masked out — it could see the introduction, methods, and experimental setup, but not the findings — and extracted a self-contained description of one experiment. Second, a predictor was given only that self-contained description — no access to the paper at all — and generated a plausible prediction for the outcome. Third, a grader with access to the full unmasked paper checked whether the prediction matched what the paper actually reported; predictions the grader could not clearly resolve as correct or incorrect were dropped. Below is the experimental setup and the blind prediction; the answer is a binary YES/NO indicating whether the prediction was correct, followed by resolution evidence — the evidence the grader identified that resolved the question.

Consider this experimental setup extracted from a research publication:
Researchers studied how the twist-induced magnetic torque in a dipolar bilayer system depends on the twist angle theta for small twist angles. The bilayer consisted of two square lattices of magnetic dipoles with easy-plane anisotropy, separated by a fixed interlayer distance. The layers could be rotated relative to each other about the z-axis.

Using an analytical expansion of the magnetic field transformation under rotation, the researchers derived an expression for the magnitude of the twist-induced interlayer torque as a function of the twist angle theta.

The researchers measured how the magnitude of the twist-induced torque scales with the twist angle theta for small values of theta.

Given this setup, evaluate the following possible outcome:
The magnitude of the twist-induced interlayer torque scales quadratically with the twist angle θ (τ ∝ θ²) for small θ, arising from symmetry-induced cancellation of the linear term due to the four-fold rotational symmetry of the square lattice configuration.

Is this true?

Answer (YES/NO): NO